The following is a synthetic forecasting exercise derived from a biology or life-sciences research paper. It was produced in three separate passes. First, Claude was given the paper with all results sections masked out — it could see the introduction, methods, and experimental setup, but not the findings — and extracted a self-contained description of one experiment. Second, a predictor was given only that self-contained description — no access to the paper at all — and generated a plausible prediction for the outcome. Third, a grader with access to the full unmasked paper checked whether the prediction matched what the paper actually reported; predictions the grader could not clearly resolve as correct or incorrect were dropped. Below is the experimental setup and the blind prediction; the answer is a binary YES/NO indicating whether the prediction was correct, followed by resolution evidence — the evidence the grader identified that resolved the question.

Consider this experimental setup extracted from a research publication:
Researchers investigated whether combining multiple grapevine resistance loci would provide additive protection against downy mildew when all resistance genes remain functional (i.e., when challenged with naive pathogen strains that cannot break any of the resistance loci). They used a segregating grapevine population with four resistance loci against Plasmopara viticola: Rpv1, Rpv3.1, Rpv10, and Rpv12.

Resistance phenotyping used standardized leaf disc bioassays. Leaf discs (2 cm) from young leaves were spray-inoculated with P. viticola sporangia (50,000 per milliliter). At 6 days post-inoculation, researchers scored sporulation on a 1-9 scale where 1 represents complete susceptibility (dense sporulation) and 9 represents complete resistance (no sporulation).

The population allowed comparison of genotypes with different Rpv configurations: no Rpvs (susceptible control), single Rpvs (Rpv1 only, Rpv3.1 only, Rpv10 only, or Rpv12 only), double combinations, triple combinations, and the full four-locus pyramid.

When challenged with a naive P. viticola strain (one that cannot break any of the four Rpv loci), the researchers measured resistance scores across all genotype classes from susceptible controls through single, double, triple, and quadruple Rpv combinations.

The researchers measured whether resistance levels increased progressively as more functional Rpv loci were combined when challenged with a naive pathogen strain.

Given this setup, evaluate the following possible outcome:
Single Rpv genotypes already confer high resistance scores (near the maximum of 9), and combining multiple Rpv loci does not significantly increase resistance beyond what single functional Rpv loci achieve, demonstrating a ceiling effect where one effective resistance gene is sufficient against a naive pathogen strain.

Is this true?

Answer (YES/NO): NO